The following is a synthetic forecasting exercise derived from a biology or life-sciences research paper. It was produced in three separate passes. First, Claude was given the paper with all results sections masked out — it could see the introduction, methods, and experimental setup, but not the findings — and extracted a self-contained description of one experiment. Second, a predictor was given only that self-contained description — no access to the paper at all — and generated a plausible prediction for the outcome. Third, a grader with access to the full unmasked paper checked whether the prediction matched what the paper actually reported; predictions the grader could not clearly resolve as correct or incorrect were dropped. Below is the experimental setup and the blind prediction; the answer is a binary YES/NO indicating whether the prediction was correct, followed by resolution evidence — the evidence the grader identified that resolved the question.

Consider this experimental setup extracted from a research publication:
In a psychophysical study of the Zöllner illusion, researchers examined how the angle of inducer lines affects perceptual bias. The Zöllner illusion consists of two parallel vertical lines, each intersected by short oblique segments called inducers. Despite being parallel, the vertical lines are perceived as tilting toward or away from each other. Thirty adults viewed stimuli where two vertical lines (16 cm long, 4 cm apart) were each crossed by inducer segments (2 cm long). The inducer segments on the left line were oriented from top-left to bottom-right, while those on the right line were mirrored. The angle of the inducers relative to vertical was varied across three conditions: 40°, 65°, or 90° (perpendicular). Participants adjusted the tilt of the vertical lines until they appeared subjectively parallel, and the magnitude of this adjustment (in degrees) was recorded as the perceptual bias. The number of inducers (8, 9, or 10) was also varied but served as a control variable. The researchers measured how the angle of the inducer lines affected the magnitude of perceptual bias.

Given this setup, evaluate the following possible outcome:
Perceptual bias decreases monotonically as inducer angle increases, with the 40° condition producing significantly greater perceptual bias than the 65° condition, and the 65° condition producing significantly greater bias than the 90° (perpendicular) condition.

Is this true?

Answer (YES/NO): NO